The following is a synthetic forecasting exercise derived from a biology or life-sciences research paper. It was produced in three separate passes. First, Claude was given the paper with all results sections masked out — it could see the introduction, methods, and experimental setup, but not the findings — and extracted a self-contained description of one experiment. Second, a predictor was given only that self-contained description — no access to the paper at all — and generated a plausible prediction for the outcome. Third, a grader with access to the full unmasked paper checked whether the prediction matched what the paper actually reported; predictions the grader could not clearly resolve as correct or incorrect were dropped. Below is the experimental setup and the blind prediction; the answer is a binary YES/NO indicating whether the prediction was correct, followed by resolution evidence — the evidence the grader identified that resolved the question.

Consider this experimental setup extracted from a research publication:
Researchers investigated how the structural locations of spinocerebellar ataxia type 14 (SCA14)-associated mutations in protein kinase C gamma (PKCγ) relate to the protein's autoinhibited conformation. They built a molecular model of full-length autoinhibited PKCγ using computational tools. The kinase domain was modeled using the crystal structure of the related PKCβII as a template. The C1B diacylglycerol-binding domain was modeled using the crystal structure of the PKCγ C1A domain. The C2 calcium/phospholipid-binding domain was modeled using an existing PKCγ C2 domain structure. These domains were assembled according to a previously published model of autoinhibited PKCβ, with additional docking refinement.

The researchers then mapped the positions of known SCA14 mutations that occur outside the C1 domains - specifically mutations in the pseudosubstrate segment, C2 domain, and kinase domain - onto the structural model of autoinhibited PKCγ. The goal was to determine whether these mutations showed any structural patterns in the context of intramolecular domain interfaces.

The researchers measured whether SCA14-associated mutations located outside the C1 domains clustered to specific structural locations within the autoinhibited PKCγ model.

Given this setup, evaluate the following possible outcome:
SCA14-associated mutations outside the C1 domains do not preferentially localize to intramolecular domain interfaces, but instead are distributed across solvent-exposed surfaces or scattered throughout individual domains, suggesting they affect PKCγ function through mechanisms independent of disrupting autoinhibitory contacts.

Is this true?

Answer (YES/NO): NO